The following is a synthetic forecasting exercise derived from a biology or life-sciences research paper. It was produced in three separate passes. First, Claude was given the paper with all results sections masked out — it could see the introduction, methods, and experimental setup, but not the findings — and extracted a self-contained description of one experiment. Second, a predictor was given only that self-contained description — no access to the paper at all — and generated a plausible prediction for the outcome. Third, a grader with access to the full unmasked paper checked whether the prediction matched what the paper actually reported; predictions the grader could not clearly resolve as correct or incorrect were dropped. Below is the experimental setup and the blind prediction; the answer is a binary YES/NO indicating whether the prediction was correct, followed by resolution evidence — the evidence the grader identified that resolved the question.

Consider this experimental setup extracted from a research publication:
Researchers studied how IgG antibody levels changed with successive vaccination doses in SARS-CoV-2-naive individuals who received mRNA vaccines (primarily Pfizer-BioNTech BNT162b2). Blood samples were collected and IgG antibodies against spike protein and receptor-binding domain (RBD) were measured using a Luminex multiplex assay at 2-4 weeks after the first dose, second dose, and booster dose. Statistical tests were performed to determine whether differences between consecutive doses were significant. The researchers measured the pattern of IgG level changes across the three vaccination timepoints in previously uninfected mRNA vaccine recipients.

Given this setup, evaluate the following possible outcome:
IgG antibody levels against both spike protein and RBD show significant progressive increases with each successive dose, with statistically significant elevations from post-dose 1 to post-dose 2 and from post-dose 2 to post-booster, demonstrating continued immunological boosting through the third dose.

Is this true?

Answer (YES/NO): NO